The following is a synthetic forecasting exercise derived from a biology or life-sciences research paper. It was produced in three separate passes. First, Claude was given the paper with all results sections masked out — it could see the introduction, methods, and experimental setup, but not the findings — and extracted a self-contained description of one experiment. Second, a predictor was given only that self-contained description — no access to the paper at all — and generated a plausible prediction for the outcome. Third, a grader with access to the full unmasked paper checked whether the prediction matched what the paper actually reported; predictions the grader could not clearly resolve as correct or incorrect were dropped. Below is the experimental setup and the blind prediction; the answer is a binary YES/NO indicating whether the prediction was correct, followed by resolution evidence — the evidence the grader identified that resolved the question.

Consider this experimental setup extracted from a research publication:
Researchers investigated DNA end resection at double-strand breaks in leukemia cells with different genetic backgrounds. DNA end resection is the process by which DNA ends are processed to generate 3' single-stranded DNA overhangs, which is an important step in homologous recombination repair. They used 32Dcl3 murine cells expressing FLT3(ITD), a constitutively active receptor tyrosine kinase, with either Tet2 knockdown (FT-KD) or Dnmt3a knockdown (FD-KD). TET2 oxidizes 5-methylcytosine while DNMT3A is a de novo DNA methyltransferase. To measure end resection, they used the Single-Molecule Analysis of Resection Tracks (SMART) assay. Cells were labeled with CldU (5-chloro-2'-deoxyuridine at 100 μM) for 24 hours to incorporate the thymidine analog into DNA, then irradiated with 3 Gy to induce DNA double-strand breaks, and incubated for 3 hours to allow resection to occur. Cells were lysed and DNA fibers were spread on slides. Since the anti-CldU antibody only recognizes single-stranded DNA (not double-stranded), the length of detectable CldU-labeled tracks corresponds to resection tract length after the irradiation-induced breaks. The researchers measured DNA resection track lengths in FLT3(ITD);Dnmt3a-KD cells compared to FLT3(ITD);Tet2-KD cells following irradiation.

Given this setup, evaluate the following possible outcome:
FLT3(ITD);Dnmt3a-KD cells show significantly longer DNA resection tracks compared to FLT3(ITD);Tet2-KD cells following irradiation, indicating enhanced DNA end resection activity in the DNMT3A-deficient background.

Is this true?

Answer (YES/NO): NO